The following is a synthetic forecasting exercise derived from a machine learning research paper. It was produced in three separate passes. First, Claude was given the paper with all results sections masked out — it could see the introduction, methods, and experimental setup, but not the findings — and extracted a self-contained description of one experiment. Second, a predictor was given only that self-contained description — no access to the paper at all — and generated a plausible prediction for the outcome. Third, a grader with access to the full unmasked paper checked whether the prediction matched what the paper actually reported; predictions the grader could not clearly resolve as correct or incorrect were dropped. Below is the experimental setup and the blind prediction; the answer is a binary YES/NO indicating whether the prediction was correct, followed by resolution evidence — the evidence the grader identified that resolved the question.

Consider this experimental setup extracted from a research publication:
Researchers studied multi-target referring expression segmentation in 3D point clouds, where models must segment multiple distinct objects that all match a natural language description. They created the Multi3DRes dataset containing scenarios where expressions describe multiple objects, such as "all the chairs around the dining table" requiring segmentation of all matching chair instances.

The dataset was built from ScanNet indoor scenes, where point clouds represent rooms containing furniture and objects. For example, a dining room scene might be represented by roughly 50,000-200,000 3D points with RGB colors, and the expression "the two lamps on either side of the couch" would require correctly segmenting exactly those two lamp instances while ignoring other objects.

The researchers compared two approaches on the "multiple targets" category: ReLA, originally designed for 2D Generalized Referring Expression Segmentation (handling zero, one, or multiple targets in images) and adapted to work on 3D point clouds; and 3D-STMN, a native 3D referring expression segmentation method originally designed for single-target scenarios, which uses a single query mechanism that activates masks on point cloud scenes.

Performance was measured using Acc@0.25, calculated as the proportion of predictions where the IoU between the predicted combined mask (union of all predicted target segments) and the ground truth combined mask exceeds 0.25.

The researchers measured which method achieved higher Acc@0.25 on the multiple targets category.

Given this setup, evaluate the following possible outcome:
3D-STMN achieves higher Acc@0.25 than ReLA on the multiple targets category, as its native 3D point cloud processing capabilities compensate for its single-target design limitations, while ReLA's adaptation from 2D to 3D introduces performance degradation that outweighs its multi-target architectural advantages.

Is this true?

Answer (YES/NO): NO